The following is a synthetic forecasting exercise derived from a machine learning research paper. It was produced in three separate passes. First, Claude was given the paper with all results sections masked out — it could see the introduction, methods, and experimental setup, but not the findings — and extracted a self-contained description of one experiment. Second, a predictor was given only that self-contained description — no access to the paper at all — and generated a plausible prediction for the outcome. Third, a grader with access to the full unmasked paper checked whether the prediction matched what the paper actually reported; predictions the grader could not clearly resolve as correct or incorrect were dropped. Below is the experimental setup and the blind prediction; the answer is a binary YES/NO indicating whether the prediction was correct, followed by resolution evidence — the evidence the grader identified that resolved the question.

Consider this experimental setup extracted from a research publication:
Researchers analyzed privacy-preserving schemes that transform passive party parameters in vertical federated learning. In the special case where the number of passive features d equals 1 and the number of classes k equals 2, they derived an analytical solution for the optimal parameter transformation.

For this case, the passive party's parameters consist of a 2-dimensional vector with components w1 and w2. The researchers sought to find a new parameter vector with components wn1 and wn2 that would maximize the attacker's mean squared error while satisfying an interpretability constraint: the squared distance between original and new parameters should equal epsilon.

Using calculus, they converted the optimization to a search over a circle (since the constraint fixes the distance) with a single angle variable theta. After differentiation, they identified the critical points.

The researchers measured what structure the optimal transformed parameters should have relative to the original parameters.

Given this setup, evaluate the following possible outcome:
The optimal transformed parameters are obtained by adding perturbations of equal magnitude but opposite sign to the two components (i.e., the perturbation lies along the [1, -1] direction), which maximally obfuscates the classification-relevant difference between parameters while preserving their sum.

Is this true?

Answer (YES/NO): YES